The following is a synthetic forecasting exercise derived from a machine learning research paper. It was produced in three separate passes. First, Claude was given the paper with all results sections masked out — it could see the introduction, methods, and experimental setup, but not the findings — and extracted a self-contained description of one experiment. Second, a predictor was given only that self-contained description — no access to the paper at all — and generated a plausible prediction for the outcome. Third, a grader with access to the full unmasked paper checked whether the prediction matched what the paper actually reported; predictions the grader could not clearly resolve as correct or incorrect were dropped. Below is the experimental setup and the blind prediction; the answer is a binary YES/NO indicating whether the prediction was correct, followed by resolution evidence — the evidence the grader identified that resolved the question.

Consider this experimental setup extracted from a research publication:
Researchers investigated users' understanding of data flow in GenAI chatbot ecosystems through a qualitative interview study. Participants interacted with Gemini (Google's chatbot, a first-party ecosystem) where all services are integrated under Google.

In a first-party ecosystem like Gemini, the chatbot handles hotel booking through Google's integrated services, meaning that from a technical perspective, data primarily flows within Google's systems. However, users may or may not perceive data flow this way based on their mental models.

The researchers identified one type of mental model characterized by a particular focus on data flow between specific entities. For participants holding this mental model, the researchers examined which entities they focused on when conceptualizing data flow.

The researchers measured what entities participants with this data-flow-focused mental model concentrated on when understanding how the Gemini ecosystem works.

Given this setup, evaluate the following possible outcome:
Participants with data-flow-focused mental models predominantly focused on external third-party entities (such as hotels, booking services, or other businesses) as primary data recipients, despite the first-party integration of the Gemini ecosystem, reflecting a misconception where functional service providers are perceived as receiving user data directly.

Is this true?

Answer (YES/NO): NO